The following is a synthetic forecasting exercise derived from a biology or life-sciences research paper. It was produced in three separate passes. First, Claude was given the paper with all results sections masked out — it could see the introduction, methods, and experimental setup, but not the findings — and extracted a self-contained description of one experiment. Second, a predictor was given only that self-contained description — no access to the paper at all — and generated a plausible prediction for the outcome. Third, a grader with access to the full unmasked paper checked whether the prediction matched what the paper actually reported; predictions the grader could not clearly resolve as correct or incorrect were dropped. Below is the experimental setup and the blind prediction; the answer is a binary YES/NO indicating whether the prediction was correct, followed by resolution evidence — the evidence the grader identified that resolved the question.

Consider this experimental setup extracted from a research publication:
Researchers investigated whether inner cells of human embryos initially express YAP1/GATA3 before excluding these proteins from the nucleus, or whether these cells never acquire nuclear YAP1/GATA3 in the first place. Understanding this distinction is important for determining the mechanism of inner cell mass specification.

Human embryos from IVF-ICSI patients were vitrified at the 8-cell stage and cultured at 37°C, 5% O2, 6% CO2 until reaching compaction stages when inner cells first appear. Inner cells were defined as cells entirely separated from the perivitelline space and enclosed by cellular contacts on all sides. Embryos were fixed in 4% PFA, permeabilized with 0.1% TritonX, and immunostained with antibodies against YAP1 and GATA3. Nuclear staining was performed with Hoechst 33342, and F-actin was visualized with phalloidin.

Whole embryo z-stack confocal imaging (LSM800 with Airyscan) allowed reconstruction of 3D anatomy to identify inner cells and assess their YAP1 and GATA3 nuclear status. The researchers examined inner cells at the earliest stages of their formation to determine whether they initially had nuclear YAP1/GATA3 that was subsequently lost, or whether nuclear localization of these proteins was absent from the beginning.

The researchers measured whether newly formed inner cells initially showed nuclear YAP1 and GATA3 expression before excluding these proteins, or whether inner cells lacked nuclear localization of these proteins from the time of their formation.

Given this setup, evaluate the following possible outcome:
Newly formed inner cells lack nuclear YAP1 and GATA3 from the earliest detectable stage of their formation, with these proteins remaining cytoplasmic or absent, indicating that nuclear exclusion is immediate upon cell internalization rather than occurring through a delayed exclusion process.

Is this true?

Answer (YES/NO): NO